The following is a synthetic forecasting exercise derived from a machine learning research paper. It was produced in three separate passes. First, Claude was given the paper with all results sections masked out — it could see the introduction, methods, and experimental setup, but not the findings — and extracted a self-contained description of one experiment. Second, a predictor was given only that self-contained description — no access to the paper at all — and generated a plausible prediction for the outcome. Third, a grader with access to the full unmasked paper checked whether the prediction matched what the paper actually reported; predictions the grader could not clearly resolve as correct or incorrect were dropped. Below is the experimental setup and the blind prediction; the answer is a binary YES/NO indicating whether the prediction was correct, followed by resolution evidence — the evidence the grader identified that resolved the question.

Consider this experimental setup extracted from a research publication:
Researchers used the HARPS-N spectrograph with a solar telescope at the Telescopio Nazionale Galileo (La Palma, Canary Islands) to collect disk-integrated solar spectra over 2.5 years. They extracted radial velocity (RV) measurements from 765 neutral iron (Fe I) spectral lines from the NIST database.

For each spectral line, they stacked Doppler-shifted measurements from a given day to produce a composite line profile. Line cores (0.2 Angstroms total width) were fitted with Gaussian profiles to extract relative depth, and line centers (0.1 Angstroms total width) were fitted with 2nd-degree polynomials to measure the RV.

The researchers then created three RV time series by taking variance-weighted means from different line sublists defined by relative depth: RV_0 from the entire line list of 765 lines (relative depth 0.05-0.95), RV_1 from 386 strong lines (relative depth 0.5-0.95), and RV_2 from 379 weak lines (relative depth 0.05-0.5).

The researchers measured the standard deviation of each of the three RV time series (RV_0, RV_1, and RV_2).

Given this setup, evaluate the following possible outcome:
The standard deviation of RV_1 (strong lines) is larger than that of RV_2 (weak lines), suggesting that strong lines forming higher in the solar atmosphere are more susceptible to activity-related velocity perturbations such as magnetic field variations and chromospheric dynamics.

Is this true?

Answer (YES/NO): NO